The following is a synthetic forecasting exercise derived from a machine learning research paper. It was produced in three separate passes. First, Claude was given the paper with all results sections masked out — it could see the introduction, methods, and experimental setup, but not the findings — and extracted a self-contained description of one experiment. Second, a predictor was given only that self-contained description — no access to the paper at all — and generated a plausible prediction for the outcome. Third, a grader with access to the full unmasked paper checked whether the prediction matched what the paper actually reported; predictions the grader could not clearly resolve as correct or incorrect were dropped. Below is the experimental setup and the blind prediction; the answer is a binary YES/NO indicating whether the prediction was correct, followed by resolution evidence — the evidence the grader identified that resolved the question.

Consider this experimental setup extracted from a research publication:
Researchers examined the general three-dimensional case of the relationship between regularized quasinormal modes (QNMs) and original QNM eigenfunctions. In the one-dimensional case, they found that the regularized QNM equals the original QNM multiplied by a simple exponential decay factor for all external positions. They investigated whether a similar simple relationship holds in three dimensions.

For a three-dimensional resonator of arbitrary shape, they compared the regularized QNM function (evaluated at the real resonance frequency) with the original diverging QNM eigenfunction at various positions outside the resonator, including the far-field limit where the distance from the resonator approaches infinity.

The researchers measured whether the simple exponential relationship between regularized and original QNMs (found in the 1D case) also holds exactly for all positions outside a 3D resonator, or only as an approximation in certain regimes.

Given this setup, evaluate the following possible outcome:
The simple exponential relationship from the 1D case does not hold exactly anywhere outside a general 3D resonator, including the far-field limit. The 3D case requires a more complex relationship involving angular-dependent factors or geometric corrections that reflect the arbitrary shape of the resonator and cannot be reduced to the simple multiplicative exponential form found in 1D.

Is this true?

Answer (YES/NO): NO